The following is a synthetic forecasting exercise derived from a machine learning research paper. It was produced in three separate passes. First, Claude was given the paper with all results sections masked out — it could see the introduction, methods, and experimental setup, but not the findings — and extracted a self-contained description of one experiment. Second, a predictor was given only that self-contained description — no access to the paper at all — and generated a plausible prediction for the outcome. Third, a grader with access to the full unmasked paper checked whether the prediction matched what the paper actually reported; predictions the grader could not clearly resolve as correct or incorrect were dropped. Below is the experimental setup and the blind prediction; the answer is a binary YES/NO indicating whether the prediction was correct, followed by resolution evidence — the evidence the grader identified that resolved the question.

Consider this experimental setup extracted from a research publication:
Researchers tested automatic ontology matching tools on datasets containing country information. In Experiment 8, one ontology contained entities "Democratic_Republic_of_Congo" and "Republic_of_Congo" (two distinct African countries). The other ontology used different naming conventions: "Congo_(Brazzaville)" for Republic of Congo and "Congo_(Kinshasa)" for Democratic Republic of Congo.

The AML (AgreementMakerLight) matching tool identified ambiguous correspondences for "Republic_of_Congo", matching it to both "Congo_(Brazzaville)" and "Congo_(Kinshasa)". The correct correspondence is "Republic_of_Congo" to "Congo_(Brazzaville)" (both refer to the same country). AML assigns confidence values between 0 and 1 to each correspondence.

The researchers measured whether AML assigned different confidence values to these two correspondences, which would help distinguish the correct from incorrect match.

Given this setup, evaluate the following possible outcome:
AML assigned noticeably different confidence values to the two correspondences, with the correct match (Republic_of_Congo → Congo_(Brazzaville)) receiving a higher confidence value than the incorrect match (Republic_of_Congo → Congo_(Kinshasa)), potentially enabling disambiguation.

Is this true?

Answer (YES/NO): NO